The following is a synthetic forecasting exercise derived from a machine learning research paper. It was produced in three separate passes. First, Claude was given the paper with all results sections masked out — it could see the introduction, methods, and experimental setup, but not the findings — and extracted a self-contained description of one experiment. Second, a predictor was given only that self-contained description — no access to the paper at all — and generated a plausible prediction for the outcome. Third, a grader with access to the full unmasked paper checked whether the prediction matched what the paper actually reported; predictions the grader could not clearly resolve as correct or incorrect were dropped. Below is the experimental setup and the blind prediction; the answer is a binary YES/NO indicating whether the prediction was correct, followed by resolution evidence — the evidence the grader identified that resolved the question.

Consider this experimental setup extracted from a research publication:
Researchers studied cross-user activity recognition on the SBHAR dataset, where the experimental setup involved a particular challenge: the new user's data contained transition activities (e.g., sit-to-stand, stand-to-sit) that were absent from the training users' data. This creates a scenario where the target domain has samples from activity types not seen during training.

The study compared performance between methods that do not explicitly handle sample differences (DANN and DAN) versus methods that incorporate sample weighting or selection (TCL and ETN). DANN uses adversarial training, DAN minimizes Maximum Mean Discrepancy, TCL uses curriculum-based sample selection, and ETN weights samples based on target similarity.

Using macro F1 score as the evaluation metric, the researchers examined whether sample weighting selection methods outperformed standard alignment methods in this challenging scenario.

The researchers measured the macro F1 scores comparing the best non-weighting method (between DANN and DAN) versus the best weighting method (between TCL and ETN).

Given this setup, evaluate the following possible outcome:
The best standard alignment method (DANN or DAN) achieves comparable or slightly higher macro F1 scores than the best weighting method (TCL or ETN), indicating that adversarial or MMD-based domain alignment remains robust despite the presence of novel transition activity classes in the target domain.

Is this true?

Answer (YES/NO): YES